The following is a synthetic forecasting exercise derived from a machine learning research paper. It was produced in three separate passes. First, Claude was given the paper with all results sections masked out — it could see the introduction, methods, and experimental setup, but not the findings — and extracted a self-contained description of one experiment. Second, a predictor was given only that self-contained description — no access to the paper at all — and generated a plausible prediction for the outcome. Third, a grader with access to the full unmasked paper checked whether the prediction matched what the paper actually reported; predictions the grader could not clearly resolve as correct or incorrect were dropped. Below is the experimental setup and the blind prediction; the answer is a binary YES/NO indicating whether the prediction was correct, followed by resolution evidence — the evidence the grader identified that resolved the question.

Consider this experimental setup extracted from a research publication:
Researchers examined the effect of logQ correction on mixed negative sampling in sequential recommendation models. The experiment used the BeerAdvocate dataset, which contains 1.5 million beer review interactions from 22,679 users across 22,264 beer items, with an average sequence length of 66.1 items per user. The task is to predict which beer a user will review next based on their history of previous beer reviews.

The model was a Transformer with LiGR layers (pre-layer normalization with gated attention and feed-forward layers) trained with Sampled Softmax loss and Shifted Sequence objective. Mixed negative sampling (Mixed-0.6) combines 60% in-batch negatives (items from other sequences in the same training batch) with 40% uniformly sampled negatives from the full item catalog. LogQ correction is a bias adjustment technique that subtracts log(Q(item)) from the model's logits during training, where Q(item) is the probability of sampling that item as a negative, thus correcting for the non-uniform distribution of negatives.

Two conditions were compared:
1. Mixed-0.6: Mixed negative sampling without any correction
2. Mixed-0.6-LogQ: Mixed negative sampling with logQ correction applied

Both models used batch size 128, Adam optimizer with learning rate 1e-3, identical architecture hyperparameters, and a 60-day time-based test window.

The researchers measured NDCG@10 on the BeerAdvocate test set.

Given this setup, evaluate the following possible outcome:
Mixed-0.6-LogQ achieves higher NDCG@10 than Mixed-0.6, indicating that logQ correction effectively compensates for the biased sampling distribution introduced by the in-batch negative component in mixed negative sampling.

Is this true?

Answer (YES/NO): YES